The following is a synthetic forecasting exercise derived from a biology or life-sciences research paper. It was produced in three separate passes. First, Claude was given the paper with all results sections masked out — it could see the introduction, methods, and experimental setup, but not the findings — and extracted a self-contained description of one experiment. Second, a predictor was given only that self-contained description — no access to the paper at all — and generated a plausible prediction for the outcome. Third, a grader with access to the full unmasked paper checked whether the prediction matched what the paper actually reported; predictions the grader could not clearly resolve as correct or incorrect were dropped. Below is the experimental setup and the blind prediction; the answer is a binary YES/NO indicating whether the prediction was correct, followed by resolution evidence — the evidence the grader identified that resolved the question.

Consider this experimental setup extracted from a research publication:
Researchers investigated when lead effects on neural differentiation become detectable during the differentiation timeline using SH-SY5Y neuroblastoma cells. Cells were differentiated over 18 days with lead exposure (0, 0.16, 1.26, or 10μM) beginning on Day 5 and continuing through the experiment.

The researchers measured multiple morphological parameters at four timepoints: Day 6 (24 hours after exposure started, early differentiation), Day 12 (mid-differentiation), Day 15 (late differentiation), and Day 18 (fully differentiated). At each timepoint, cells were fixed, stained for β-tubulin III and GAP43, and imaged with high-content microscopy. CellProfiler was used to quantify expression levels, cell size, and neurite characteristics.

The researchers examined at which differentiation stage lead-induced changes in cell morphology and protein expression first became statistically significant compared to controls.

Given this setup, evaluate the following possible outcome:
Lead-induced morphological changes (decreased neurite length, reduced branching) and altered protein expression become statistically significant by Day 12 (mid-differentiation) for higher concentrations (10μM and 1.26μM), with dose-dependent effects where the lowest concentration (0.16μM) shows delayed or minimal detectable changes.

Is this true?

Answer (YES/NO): NO